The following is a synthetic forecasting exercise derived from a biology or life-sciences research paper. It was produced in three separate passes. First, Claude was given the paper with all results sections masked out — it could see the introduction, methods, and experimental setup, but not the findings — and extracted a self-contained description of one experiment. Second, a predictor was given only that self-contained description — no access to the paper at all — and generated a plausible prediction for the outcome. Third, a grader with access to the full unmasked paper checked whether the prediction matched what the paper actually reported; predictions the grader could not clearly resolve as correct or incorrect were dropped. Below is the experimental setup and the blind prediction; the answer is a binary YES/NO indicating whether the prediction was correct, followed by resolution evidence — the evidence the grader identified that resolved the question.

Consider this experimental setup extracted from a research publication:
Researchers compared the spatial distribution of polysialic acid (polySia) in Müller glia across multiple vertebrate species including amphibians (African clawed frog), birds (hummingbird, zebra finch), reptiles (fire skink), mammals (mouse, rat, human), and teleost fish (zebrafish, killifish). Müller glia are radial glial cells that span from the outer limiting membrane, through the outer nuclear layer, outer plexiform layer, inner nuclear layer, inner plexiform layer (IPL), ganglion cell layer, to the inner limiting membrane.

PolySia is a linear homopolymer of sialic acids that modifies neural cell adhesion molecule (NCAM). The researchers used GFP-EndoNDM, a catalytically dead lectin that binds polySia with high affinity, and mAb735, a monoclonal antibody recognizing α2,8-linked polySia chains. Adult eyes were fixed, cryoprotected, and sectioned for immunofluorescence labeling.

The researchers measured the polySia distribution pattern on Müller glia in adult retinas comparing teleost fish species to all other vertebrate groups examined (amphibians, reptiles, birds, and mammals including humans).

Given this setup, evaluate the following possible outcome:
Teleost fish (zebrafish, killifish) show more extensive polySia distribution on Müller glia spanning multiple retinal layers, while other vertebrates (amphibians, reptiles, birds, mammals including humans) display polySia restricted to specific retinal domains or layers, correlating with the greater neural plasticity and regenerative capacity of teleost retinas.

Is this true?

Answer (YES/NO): NO